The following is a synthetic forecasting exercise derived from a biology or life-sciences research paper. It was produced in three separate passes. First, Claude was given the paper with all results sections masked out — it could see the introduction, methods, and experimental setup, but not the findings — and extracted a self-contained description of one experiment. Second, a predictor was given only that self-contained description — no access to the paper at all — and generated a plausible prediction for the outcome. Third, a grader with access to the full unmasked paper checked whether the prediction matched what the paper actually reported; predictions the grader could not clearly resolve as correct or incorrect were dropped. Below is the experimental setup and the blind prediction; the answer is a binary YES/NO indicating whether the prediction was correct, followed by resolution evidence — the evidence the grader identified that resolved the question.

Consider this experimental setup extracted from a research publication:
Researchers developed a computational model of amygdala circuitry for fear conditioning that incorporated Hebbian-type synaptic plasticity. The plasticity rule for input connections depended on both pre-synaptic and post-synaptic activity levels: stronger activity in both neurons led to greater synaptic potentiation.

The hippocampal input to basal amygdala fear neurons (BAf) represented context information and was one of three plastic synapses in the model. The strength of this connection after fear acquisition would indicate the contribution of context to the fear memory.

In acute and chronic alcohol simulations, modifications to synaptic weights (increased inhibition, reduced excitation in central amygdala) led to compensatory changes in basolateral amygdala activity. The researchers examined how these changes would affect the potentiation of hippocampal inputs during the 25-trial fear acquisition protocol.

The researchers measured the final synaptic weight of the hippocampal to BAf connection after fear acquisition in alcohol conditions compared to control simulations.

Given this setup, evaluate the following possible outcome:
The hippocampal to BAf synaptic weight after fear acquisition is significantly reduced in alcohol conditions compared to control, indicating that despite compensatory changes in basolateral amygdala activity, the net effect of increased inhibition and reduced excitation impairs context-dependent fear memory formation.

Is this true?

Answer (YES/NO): NO